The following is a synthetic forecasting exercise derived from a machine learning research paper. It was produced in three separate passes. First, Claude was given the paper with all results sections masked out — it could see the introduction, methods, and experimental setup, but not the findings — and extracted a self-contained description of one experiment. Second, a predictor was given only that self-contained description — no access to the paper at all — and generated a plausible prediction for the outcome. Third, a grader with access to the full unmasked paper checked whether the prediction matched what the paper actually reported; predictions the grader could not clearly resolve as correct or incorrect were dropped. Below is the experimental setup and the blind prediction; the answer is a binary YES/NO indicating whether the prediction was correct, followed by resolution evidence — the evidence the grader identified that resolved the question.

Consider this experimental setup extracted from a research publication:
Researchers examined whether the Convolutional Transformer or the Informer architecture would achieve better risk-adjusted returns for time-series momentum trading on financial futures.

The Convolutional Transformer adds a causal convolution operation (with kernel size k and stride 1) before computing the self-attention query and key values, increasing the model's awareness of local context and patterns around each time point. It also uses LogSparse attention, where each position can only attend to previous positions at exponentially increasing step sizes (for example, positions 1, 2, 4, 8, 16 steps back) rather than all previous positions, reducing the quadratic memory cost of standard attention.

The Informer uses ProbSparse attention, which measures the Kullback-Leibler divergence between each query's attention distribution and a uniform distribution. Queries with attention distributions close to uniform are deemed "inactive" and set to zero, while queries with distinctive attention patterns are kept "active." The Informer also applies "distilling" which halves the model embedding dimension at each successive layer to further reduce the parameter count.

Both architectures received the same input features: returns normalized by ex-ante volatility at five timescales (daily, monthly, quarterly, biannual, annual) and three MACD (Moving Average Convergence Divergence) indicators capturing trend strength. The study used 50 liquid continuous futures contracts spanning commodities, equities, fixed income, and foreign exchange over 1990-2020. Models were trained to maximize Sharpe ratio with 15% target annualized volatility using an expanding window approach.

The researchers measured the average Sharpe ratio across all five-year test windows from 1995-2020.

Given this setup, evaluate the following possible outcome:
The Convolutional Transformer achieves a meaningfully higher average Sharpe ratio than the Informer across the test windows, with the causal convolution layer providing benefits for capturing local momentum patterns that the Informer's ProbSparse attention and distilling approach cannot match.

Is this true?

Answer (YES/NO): NO